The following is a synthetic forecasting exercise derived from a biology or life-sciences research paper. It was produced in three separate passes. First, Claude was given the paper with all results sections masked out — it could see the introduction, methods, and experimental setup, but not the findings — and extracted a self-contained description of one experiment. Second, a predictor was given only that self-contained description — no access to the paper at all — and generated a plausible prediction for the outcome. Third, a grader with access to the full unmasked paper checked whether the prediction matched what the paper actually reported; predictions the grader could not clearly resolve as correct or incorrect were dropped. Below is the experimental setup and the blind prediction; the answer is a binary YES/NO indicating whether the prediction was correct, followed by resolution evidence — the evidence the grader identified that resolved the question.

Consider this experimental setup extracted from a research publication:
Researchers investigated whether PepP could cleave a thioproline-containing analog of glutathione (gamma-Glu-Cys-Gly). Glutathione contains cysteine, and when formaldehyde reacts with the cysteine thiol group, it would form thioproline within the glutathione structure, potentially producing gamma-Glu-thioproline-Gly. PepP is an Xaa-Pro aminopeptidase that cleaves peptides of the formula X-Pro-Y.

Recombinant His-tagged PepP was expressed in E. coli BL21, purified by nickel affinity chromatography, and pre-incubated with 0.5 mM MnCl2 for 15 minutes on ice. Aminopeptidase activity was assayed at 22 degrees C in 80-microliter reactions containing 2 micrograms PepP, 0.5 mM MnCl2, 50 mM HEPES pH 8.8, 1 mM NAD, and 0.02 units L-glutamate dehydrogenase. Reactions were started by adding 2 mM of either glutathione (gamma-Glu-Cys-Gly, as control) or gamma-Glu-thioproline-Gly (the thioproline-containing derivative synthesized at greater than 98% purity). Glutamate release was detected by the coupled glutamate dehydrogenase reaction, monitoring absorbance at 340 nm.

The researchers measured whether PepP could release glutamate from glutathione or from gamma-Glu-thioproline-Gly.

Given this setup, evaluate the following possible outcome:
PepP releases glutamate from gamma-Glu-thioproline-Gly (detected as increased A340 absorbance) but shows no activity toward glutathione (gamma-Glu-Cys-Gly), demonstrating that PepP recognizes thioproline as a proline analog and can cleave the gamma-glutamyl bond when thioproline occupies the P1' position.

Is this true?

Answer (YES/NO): NO